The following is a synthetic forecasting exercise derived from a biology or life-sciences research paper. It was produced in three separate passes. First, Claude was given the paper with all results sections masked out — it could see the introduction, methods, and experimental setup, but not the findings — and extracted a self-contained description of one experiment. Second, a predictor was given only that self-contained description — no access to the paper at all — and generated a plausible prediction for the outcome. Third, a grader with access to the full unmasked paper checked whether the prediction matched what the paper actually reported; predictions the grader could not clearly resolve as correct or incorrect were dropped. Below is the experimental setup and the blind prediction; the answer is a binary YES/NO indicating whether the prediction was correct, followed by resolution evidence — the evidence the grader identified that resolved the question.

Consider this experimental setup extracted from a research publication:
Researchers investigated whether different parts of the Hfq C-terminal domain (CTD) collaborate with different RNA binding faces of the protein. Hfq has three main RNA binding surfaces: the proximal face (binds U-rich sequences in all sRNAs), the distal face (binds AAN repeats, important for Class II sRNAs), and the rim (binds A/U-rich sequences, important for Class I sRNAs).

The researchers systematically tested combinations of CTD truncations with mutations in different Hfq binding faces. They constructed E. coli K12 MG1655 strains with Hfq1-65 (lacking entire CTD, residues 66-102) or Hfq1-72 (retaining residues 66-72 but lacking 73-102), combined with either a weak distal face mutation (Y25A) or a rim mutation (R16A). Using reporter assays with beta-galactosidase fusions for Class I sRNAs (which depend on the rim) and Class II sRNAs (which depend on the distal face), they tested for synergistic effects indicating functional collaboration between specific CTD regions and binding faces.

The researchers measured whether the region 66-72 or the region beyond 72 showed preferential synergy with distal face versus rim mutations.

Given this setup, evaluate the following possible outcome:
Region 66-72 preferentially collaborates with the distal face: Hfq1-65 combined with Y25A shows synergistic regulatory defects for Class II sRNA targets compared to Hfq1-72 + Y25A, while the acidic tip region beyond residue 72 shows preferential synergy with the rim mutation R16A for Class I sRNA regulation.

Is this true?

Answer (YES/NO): YES